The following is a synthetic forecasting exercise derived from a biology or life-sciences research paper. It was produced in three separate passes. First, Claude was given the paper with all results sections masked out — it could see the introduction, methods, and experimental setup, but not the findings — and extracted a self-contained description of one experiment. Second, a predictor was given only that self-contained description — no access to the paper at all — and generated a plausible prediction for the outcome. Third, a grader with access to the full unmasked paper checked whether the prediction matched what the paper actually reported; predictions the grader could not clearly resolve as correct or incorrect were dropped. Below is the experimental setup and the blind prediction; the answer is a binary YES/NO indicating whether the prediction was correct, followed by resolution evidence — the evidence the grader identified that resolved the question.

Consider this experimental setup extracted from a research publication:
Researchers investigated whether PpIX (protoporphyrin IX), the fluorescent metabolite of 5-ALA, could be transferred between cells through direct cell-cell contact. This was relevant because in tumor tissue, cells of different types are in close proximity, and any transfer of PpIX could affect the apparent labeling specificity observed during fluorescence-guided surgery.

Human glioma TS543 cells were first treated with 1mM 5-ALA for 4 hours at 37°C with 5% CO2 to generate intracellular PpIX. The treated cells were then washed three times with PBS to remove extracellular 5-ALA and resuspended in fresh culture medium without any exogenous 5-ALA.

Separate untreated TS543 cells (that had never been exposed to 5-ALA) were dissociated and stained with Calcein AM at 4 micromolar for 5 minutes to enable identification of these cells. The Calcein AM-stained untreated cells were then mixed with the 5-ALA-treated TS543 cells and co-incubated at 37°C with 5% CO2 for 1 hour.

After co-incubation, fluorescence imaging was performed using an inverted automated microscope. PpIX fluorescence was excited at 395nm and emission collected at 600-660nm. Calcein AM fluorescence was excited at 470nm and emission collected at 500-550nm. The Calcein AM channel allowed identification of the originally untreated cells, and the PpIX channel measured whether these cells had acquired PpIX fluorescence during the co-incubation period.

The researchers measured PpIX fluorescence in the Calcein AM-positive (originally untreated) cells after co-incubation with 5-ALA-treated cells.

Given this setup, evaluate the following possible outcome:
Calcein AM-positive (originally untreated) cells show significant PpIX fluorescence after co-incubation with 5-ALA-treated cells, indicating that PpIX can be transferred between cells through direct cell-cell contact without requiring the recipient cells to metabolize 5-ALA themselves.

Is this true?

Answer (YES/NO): YES